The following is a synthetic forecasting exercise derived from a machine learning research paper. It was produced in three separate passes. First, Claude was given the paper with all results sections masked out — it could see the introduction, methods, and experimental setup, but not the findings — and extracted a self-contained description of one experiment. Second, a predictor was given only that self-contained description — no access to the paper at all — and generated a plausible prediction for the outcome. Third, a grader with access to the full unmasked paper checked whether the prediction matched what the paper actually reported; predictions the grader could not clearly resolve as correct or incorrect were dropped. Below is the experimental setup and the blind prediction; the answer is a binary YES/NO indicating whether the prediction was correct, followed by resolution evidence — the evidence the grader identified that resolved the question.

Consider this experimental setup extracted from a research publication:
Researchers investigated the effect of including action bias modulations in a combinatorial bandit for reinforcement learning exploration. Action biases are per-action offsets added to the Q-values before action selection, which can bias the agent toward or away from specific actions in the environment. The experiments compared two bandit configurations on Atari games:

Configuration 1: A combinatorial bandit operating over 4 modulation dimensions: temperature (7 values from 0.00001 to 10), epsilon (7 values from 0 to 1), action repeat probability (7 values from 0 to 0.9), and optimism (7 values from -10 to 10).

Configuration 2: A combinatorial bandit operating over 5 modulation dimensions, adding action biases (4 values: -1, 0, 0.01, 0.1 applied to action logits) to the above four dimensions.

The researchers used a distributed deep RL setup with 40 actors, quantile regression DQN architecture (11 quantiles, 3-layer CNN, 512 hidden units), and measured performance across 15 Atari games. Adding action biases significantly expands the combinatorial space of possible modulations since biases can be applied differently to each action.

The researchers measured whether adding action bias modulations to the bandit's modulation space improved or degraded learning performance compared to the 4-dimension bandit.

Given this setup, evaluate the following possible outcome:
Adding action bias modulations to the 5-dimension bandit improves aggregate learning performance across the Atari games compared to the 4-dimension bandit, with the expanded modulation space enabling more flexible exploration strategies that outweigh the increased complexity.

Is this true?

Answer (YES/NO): NO